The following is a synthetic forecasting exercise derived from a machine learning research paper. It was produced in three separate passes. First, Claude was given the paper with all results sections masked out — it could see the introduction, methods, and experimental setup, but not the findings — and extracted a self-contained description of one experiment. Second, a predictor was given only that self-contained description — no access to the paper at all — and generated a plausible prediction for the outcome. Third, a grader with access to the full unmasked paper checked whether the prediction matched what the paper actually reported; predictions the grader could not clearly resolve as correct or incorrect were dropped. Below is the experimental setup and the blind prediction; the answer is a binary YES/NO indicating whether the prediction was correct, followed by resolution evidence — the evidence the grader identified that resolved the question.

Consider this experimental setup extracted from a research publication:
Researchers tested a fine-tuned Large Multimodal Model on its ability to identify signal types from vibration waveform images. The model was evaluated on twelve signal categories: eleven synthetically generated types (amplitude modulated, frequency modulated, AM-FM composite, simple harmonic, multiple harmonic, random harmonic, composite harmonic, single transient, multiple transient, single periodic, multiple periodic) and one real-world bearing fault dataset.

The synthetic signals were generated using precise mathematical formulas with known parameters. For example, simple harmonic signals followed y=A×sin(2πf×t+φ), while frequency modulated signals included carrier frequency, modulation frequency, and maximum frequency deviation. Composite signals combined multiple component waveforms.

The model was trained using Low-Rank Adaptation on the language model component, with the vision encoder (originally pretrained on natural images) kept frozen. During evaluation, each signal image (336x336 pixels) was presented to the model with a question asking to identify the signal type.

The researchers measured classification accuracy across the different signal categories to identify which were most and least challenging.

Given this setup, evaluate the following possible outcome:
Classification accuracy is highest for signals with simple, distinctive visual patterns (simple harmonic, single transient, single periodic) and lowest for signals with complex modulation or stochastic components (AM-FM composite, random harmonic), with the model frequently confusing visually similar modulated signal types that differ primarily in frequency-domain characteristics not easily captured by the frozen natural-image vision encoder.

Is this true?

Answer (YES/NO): NO